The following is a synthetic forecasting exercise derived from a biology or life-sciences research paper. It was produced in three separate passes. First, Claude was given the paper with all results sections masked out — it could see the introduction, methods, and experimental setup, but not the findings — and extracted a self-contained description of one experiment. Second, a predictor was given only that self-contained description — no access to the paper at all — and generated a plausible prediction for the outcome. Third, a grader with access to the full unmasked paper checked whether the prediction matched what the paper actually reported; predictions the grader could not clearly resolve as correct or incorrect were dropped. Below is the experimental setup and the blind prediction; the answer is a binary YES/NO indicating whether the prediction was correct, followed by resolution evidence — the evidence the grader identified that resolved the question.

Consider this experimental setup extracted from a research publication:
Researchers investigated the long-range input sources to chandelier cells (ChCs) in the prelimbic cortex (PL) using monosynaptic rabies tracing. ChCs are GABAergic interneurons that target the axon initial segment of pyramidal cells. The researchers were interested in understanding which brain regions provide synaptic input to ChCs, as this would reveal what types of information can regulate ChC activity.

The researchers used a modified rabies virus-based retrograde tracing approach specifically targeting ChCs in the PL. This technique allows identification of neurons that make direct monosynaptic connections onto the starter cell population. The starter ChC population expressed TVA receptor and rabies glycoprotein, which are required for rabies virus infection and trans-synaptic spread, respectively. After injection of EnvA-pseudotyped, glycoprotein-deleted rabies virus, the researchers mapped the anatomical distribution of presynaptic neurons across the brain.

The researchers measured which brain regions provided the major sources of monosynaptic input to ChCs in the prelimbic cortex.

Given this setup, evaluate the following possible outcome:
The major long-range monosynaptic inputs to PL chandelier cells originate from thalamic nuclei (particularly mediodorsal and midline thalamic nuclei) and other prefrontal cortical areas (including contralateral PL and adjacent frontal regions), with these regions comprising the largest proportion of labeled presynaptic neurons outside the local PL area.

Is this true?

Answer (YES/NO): NO